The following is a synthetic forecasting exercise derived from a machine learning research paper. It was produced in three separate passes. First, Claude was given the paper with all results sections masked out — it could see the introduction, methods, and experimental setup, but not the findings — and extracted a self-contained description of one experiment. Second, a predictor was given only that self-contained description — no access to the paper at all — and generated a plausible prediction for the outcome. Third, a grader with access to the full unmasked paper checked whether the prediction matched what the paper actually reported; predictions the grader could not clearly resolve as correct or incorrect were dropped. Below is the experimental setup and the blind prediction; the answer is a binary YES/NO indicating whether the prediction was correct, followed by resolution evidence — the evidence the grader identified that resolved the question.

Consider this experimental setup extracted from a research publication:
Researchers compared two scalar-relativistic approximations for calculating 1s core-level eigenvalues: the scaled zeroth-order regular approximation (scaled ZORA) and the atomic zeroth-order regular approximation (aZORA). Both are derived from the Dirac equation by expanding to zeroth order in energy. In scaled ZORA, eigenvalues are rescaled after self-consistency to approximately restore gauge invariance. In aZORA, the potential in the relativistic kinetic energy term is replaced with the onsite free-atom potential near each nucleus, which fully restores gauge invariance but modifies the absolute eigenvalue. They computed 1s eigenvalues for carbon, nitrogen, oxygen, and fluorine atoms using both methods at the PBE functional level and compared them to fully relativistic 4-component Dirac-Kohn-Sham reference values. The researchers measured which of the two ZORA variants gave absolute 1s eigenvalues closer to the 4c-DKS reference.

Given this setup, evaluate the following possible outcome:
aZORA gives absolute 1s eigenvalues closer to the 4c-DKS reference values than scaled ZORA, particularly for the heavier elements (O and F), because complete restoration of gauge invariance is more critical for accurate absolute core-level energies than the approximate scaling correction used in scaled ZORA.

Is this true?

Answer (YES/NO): NO